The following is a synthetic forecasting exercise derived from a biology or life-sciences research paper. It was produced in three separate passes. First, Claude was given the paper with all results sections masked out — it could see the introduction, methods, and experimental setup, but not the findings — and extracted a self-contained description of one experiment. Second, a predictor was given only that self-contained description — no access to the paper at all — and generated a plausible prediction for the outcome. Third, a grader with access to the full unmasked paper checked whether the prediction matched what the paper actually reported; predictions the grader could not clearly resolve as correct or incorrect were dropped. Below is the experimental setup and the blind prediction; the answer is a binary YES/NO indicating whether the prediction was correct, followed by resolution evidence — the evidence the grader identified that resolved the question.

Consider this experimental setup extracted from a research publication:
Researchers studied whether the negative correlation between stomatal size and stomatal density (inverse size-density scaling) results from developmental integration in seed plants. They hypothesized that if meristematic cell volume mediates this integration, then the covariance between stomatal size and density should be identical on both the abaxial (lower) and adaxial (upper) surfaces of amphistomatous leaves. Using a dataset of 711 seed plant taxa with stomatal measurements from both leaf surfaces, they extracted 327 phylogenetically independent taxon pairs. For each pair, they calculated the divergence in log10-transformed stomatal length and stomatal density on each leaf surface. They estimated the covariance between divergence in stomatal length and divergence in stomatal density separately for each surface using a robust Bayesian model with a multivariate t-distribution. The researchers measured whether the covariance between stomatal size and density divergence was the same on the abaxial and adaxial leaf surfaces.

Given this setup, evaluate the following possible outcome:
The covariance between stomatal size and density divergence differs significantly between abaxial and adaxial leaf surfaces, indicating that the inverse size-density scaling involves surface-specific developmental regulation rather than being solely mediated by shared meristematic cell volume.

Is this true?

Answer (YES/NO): NO